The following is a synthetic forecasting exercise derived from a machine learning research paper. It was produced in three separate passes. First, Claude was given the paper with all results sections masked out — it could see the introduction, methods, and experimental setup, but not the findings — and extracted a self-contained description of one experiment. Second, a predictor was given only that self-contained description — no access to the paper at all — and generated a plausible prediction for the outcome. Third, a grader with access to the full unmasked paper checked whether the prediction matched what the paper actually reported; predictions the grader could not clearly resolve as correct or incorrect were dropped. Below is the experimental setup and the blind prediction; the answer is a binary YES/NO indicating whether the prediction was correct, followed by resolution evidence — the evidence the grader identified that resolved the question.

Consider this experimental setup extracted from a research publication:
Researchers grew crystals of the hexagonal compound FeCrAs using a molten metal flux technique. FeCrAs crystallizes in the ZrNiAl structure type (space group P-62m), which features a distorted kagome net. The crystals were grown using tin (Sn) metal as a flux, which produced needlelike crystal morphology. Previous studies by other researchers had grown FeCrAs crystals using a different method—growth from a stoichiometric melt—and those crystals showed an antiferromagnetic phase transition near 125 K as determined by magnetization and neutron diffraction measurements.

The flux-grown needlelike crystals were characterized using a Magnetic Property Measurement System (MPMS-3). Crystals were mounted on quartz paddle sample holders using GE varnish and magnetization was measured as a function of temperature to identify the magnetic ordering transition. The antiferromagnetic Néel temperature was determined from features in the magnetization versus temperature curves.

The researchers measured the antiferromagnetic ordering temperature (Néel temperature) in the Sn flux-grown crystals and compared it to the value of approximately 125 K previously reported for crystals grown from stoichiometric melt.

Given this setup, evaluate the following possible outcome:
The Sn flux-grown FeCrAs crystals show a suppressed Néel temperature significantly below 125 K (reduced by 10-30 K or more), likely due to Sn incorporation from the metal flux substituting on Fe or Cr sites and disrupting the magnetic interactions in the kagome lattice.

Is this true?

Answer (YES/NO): NO